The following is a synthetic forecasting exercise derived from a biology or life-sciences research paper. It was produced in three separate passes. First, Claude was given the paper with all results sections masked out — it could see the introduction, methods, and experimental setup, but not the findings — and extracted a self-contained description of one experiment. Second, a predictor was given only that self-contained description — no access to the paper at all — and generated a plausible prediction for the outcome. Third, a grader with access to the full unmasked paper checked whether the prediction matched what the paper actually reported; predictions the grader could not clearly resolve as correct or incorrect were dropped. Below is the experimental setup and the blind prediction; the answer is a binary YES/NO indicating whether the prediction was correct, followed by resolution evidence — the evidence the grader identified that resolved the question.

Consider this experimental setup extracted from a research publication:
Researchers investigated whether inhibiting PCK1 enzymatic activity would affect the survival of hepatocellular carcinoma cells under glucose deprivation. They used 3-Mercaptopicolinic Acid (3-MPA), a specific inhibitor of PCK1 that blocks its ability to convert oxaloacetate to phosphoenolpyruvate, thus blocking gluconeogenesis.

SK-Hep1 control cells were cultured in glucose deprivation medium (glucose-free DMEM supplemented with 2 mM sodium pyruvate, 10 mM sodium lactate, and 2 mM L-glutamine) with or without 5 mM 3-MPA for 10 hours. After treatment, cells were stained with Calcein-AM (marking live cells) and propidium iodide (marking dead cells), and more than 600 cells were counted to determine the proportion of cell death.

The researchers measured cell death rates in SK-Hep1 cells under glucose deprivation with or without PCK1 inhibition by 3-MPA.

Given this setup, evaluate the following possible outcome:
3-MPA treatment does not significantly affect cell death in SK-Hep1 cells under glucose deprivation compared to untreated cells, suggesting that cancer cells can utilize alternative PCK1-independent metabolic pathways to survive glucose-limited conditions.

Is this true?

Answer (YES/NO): NO